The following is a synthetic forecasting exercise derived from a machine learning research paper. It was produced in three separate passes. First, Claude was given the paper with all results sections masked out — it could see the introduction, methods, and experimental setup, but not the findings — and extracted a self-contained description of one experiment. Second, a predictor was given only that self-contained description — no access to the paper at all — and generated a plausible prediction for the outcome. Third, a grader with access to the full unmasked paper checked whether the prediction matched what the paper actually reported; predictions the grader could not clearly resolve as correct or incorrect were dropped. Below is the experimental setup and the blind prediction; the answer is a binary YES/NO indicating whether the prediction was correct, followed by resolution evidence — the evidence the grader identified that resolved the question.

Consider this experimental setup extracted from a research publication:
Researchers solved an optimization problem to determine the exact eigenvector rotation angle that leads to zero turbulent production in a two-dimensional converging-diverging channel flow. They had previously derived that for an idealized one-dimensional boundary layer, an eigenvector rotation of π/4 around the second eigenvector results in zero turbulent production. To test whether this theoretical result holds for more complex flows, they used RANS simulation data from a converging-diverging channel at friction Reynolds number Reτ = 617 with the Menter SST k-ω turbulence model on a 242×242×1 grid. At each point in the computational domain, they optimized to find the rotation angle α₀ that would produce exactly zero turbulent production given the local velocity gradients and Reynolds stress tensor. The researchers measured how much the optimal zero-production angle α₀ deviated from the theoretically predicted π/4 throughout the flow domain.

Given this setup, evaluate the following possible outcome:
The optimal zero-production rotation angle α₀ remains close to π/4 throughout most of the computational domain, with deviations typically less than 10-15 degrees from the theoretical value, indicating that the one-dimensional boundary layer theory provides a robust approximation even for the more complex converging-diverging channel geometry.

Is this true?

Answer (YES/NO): YES